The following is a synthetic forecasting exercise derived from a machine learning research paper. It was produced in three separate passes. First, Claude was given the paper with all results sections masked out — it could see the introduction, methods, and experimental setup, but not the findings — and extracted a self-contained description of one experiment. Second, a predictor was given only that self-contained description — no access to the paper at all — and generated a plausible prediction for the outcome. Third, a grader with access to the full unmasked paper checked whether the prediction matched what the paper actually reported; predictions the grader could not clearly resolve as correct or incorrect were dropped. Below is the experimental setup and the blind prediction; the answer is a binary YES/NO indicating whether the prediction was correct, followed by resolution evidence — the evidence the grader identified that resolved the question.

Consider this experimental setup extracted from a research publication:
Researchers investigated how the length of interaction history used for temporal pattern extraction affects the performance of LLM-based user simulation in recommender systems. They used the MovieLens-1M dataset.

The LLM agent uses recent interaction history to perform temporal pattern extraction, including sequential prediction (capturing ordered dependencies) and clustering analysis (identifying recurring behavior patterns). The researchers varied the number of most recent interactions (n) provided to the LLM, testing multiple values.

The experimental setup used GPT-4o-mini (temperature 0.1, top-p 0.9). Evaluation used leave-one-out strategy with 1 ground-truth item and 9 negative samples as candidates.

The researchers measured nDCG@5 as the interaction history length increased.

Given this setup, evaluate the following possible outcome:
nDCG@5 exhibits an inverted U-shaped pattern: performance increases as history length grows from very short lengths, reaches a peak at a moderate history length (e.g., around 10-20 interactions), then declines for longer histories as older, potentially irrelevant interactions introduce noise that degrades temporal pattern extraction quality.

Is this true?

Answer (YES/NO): NO